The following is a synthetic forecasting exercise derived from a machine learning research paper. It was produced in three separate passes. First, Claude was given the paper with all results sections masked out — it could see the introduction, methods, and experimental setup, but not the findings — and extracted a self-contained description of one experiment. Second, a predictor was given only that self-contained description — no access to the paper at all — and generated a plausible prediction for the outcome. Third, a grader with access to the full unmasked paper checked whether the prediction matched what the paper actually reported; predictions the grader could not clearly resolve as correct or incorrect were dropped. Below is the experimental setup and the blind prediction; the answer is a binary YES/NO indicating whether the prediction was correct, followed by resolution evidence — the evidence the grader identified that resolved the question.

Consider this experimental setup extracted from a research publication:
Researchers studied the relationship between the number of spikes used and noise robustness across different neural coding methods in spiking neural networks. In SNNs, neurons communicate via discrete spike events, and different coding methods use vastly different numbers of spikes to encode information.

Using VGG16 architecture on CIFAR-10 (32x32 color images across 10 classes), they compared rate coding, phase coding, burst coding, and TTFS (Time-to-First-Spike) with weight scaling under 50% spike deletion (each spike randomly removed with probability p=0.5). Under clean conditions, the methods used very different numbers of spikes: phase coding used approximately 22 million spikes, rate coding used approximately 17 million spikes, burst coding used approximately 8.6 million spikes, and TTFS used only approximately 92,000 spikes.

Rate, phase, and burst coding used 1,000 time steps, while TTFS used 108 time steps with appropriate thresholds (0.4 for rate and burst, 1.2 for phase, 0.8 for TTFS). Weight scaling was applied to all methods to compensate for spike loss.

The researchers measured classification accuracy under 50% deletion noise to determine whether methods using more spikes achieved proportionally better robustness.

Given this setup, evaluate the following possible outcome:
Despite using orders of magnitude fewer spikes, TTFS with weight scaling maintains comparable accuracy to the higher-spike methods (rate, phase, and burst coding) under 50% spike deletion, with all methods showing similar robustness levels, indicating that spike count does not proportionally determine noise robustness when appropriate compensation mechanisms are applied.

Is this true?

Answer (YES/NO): NO